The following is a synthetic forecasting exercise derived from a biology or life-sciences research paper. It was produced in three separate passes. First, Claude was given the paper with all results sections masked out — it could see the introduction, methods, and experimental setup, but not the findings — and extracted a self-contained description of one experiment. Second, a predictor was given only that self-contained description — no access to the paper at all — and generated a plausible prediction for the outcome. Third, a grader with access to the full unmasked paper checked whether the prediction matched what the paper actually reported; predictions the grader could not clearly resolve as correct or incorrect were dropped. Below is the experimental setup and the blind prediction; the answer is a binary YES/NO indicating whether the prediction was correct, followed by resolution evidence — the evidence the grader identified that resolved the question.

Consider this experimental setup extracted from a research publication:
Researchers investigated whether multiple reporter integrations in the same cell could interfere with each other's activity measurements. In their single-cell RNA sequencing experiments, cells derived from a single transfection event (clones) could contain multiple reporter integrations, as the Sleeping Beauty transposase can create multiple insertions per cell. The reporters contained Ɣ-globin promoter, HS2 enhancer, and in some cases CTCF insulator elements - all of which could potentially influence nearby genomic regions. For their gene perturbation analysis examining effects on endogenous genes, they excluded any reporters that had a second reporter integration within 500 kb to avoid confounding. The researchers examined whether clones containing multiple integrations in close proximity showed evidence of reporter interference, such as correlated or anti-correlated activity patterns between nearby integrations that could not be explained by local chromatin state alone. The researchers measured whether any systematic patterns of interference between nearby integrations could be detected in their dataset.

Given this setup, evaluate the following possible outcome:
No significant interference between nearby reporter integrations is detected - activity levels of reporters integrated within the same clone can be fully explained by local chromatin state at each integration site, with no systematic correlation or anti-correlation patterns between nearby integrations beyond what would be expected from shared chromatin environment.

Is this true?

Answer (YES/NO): YES